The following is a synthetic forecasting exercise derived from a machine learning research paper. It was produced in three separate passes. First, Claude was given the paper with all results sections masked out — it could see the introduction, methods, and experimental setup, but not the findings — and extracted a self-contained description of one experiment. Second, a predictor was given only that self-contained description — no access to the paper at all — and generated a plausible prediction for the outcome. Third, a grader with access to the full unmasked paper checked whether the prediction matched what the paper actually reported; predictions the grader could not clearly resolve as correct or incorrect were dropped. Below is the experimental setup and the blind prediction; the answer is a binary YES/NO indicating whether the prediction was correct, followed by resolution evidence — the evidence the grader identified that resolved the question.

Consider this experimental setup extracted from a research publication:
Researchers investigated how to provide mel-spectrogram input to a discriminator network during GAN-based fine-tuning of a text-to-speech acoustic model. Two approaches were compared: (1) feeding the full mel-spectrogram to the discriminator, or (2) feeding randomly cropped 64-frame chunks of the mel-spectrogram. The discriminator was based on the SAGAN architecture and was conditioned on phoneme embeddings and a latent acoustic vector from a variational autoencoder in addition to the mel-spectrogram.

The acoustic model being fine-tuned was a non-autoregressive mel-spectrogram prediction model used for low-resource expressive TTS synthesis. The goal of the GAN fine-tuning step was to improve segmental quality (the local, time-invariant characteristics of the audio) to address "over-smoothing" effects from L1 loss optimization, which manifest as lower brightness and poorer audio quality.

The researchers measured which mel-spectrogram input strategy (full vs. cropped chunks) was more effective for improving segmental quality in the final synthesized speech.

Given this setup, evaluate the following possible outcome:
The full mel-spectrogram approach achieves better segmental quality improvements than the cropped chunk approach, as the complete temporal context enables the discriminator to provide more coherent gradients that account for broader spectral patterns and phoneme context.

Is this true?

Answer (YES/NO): NO